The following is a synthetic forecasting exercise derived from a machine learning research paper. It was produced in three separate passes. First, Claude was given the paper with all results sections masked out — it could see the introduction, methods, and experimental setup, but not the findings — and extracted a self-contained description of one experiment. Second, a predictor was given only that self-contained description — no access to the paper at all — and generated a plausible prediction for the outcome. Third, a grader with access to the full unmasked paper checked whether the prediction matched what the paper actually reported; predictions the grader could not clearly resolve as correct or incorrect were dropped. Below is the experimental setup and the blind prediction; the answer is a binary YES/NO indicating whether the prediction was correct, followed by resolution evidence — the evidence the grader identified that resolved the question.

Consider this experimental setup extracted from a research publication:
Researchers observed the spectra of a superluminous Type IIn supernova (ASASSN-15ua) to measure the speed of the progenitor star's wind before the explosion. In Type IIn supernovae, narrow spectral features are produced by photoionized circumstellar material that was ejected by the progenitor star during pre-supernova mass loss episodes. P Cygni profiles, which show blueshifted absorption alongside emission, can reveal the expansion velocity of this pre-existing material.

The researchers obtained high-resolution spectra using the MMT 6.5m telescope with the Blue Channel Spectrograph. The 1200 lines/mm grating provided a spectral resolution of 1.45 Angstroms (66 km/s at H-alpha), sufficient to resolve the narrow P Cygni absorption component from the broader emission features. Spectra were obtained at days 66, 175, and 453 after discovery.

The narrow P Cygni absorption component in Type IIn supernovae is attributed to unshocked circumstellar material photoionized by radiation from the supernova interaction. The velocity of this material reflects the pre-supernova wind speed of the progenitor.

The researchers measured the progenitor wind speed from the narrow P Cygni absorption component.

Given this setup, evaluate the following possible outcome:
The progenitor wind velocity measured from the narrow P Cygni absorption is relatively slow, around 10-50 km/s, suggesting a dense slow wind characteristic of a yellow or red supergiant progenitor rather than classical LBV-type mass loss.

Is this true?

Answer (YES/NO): NO